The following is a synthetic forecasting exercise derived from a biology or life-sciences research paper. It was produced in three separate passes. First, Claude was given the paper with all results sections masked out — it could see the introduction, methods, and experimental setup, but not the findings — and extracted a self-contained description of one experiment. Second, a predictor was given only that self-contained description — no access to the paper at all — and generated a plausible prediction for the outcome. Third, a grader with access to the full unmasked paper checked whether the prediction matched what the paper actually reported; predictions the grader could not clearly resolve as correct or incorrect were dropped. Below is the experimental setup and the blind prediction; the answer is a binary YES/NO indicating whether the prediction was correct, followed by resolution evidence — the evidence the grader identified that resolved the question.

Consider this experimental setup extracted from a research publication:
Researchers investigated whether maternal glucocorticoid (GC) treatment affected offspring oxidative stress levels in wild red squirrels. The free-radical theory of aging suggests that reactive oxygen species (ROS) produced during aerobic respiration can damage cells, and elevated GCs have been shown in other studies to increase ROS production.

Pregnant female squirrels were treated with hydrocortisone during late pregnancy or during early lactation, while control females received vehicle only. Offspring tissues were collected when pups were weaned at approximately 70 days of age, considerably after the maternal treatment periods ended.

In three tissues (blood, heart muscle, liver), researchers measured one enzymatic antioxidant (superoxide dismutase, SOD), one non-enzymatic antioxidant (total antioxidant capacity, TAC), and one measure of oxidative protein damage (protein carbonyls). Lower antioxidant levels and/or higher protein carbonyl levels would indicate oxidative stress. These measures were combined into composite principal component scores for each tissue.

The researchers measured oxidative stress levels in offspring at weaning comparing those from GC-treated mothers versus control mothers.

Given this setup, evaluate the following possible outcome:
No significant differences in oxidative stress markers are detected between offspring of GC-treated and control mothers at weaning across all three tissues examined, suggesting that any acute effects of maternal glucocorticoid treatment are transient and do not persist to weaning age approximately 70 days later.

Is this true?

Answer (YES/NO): YES